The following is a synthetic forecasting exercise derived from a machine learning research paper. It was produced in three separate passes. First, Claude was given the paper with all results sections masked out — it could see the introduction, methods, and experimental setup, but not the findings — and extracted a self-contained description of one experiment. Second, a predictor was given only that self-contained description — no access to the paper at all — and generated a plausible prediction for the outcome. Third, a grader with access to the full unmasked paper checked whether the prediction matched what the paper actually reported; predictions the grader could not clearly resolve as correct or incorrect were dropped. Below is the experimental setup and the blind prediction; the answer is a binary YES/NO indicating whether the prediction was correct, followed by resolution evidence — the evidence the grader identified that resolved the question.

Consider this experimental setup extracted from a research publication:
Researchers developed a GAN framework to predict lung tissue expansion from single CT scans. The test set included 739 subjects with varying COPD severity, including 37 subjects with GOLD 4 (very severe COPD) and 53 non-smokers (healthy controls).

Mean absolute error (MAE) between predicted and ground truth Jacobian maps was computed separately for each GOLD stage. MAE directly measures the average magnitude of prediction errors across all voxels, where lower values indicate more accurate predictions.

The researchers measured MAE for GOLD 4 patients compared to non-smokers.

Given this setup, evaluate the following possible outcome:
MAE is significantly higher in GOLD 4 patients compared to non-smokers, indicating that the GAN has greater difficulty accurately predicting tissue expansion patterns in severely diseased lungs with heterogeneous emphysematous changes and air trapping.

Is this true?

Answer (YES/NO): NO